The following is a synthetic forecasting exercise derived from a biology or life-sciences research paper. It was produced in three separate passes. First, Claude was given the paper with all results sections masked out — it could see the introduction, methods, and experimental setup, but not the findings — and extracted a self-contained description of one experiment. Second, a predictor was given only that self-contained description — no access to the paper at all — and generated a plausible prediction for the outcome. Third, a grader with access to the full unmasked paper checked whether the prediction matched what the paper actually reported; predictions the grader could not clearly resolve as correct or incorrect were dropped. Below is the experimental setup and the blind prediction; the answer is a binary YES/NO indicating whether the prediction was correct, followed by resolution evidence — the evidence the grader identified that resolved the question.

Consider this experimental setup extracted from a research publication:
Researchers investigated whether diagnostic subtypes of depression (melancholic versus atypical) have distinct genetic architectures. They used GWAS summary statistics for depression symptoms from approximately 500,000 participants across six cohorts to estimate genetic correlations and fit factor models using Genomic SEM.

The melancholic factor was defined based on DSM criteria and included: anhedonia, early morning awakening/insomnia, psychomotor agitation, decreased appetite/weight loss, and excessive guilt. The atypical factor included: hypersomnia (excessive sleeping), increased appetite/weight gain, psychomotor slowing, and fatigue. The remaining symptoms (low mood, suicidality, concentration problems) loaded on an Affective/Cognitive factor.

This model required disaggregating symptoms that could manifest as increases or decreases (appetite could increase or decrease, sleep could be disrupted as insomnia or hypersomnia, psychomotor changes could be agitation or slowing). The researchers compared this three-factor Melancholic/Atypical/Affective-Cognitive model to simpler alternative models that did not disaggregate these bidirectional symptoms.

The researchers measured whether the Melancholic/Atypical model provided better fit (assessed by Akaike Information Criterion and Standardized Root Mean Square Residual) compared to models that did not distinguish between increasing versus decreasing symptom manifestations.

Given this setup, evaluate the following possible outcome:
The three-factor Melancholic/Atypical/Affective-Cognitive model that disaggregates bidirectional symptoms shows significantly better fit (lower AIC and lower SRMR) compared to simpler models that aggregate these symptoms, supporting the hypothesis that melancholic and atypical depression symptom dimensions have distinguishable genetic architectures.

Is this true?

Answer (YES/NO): NO